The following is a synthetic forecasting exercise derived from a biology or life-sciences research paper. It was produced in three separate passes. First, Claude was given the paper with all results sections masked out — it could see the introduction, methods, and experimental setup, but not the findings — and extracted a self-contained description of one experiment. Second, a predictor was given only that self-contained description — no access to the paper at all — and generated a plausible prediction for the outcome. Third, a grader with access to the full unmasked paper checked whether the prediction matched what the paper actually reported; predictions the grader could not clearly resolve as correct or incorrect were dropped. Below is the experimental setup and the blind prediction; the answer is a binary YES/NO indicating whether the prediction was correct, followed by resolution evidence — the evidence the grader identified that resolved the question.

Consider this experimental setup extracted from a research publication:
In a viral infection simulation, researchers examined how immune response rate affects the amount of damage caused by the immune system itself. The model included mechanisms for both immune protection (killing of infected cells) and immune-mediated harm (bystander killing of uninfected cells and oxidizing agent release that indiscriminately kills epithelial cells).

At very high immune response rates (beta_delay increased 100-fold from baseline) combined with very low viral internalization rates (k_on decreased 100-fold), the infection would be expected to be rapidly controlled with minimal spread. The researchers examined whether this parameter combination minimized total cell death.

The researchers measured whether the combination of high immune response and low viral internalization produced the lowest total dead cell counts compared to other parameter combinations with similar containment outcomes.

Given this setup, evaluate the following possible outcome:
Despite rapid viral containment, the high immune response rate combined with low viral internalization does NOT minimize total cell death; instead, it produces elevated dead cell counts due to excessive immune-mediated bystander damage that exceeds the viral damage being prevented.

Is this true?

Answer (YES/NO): YES